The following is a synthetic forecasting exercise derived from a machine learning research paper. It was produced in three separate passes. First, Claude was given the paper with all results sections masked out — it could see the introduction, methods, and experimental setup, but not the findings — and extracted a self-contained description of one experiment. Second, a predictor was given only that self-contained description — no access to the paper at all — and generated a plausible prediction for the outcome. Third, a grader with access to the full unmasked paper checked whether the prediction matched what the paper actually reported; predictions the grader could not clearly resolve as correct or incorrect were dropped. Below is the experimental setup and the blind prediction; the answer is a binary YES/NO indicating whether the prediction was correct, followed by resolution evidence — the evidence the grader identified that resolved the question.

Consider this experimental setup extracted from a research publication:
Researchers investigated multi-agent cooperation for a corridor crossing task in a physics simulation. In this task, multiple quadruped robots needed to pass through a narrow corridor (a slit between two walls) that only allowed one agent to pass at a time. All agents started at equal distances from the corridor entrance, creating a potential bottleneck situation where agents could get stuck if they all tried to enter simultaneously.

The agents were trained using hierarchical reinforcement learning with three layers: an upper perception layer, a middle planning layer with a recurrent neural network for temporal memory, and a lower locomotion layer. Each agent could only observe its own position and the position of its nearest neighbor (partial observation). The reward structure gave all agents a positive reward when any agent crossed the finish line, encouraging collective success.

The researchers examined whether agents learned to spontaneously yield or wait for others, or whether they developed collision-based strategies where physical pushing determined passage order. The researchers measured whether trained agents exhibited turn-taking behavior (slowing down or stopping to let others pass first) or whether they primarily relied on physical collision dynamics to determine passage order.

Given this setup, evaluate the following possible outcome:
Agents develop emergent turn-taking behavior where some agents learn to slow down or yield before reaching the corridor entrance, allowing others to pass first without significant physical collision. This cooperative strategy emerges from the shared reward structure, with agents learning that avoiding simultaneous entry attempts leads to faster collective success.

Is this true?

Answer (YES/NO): YES